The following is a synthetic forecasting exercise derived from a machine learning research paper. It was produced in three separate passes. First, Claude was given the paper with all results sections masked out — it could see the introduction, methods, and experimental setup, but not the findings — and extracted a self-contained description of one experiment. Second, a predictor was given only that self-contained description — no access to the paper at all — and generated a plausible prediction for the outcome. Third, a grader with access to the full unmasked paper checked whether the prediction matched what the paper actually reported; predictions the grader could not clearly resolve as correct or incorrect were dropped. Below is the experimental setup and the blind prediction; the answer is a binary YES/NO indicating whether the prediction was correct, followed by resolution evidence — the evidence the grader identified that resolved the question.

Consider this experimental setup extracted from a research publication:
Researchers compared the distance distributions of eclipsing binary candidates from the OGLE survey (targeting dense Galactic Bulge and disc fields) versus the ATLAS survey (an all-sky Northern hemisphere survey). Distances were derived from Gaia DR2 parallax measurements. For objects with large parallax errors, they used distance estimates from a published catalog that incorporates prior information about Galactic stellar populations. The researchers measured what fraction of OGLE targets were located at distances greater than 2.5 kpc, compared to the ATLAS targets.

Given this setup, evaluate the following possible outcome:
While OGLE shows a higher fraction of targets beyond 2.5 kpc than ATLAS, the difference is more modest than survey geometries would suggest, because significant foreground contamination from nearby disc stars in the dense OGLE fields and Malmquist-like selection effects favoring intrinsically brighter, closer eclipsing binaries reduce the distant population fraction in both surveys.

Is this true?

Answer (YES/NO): NO